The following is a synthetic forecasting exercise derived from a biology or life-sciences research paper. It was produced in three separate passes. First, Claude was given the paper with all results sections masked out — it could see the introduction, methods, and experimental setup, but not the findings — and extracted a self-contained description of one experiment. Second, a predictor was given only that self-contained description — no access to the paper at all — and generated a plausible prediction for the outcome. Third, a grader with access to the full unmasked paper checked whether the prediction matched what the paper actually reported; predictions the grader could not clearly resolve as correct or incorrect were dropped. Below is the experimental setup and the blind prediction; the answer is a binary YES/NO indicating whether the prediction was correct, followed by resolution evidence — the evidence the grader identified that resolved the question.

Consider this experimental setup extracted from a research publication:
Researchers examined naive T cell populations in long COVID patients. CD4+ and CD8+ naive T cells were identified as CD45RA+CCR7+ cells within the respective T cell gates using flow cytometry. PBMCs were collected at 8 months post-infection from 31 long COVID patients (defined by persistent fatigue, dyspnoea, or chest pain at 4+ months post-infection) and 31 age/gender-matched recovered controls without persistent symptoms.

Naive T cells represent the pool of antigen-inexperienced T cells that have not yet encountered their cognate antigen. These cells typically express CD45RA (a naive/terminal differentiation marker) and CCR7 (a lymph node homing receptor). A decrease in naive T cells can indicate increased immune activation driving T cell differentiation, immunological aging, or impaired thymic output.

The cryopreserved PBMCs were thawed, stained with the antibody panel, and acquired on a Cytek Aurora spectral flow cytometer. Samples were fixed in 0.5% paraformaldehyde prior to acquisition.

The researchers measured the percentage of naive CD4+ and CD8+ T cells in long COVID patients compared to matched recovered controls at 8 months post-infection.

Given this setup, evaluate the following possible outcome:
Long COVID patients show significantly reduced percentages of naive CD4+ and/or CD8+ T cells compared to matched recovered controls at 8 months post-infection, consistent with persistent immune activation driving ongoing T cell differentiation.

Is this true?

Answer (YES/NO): NO